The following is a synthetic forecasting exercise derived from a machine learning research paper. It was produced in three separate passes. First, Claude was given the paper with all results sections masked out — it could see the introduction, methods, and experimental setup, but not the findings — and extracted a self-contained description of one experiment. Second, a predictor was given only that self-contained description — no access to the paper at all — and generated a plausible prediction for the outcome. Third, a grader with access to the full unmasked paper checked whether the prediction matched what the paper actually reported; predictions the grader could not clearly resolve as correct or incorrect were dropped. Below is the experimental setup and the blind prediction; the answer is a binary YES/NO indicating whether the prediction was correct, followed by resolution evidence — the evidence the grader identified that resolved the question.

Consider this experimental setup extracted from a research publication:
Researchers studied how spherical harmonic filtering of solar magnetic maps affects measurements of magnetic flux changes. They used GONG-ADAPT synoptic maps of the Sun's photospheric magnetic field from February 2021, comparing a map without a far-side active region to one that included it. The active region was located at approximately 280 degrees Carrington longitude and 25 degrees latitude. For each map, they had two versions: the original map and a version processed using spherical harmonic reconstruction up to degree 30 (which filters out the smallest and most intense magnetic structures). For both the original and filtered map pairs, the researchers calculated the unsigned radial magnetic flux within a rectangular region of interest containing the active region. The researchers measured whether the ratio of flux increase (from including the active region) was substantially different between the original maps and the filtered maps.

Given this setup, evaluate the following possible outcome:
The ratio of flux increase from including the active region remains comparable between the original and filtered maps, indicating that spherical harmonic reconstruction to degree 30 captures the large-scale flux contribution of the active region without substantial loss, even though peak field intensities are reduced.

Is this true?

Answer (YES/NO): YES